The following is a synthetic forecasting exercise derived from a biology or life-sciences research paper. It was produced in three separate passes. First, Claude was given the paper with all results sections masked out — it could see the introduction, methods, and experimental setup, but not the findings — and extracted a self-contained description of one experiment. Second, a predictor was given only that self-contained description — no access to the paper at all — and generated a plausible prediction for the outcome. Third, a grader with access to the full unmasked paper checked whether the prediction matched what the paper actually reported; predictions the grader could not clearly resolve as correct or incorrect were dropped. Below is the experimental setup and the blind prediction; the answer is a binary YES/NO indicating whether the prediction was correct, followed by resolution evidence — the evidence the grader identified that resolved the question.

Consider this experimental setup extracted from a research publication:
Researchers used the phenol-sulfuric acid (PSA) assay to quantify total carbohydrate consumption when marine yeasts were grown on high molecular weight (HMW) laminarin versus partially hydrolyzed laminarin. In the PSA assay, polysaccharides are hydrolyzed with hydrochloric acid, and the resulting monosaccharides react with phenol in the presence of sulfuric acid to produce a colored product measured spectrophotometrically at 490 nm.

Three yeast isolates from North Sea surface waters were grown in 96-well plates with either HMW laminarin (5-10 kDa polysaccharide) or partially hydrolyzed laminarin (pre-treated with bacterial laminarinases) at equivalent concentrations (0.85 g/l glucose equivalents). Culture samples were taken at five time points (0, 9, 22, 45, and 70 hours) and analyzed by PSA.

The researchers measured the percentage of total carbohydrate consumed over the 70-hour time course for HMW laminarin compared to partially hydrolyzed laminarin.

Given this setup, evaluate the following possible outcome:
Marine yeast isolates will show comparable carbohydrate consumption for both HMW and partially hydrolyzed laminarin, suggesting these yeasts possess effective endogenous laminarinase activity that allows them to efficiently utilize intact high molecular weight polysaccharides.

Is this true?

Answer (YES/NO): NO